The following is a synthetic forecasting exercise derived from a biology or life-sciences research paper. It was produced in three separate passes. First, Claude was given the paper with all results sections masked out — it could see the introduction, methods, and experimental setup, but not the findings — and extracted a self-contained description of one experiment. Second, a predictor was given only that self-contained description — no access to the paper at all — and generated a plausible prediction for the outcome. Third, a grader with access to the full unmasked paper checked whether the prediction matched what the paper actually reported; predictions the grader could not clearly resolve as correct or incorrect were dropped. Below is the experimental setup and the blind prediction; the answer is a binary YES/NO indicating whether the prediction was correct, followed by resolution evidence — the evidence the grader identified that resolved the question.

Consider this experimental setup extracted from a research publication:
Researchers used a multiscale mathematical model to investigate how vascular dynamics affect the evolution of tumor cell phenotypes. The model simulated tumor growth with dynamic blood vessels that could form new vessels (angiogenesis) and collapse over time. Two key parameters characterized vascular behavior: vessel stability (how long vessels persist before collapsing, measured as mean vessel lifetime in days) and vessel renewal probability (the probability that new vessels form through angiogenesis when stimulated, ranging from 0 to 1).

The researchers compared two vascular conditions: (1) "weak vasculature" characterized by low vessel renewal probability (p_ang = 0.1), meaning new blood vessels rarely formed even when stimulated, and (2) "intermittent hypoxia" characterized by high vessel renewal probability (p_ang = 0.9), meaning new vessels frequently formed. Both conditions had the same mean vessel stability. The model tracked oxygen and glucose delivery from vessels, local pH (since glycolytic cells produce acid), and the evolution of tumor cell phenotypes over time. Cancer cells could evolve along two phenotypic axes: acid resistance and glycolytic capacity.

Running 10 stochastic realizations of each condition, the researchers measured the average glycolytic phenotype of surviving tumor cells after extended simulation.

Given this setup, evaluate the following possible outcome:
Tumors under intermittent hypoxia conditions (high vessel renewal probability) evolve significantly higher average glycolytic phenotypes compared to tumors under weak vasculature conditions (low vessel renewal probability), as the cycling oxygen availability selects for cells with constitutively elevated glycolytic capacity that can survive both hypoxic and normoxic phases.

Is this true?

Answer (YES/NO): NO